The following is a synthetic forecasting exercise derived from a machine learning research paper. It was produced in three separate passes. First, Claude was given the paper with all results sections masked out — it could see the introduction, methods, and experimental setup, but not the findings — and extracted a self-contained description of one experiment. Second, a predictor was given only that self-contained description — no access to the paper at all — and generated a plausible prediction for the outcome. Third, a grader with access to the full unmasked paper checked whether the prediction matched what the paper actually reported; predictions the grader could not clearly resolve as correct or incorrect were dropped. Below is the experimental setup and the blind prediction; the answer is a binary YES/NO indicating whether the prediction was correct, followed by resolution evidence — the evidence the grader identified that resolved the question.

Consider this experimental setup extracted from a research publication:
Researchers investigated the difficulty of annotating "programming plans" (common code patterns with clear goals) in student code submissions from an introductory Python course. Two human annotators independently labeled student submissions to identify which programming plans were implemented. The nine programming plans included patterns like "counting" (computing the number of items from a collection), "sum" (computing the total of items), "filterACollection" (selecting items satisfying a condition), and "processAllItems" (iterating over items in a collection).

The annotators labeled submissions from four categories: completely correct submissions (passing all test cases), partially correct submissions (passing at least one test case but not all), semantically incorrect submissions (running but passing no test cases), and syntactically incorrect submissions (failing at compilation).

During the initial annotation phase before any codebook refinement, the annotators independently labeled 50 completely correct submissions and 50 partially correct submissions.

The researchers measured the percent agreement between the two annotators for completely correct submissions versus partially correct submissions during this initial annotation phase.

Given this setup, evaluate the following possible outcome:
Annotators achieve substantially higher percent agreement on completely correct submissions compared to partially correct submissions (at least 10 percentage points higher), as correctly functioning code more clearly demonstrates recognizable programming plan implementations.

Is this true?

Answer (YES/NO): YES